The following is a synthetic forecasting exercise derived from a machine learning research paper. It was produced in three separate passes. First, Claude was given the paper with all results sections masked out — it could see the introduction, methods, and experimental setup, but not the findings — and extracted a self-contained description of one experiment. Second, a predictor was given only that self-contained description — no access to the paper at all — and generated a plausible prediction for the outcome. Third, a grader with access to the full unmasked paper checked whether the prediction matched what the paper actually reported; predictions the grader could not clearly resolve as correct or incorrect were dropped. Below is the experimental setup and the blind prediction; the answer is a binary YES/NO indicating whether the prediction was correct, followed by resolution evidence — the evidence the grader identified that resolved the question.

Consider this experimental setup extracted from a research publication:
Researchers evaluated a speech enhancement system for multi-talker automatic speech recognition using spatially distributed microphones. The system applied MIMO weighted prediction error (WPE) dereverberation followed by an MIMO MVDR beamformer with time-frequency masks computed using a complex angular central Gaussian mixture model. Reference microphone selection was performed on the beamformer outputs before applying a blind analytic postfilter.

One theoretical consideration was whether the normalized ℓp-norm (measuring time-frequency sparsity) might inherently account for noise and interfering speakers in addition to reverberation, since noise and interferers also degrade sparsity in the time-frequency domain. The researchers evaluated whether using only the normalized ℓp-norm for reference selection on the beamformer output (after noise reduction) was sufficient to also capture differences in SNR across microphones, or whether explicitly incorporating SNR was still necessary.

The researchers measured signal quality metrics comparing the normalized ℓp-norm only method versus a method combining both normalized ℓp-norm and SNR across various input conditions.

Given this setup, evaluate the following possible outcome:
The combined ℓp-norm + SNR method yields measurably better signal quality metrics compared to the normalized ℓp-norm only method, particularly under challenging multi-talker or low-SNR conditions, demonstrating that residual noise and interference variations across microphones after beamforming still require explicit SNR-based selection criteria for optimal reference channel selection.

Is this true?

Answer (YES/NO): NO